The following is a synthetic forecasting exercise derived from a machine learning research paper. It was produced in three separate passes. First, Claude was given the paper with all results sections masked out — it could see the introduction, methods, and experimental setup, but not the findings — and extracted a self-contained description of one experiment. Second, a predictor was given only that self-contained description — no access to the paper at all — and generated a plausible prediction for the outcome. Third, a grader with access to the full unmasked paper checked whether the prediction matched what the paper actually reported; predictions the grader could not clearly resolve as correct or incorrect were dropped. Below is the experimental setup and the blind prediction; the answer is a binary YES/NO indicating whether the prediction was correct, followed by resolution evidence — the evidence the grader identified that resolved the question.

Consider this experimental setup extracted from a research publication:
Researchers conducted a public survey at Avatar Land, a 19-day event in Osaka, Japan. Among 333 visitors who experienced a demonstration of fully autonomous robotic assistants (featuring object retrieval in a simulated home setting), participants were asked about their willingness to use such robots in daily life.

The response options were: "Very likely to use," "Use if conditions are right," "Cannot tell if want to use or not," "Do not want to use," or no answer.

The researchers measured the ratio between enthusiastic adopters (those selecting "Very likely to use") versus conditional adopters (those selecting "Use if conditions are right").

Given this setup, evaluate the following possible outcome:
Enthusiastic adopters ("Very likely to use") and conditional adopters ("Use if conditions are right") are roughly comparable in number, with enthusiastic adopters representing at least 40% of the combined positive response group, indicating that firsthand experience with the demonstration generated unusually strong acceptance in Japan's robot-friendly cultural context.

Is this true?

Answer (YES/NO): YES